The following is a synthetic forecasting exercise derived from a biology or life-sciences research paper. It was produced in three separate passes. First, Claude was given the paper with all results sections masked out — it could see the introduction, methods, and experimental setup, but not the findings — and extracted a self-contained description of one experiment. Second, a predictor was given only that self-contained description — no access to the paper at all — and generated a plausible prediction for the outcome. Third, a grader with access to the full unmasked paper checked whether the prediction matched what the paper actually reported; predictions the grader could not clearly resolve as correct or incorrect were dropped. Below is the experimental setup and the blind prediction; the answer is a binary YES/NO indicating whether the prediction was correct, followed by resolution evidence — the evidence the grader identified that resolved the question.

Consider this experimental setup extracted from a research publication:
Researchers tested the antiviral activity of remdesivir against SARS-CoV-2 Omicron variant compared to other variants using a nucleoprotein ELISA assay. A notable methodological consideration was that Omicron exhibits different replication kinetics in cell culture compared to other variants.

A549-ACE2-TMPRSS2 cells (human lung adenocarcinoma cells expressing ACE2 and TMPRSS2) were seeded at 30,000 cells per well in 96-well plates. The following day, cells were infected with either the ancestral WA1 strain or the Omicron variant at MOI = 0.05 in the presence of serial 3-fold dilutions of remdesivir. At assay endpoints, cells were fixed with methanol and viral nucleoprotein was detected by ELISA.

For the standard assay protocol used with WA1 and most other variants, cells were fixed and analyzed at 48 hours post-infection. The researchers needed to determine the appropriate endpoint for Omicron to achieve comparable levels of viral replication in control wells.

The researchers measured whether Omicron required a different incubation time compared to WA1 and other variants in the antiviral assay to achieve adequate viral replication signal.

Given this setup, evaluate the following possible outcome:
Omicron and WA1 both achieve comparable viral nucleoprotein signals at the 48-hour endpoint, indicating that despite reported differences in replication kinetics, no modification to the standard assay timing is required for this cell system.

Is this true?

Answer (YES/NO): NO